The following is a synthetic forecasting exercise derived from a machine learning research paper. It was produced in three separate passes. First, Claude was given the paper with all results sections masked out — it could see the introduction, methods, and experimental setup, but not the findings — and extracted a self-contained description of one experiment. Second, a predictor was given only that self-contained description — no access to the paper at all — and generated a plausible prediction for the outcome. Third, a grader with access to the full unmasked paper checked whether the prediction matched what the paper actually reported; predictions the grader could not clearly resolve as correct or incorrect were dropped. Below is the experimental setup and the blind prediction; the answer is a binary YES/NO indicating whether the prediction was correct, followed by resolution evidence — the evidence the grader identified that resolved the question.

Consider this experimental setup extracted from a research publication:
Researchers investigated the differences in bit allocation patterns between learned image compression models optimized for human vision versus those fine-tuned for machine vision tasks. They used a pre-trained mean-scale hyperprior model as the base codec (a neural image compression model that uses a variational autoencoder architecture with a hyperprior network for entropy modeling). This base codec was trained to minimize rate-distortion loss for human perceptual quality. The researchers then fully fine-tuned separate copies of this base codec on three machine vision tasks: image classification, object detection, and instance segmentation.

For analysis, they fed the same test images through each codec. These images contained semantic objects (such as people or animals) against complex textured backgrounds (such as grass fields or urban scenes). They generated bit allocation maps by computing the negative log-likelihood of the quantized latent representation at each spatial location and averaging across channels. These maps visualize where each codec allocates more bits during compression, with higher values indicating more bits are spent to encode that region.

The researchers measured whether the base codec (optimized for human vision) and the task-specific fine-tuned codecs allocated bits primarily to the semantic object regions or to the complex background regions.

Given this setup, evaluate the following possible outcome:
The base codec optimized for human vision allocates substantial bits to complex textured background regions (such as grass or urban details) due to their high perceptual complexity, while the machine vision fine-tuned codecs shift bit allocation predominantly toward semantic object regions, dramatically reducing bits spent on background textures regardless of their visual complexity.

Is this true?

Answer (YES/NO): YES